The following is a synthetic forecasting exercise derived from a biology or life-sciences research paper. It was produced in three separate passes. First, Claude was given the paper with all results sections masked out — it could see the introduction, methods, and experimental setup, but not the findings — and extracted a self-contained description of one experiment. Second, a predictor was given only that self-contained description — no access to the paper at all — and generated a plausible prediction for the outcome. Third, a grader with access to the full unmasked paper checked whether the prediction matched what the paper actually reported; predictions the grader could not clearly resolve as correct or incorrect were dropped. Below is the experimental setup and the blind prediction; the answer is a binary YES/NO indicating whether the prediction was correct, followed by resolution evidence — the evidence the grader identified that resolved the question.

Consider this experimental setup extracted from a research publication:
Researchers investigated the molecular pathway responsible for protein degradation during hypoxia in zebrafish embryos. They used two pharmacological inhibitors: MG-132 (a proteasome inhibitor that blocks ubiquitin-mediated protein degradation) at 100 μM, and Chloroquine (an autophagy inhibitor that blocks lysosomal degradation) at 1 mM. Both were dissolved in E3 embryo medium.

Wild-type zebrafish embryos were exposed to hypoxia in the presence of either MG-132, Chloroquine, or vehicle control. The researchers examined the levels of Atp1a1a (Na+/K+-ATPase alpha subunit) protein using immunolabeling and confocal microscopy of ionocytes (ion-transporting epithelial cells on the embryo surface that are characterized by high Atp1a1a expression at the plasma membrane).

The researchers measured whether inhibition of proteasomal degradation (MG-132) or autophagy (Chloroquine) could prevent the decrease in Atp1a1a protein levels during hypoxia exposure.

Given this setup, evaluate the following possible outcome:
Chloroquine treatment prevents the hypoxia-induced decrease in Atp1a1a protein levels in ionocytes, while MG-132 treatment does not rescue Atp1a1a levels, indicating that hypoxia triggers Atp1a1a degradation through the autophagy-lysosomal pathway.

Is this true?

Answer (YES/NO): NO